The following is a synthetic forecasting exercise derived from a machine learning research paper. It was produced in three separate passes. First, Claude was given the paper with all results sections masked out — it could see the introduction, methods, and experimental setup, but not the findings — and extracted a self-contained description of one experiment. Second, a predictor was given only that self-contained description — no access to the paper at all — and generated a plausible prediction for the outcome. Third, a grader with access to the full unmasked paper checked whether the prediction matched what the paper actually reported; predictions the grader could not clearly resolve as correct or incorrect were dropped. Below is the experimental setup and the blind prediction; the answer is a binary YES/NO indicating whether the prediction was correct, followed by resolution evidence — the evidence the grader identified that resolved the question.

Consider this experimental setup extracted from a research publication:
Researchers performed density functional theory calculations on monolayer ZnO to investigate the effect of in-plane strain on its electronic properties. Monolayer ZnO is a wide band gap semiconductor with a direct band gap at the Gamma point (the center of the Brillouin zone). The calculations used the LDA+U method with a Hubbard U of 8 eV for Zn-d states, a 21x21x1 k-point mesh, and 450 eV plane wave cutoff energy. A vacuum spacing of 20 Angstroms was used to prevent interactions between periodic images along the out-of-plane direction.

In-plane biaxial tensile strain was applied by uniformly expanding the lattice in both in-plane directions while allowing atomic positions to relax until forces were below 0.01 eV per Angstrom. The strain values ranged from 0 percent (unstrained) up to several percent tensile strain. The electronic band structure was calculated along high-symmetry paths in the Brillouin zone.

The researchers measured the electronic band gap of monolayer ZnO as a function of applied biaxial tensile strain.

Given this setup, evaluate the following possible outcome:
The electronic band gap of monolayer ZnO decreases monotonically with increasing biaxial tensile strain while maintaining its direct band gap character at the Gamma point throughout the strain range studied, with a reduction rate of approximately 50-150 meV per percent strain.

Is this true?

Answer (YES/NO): NO